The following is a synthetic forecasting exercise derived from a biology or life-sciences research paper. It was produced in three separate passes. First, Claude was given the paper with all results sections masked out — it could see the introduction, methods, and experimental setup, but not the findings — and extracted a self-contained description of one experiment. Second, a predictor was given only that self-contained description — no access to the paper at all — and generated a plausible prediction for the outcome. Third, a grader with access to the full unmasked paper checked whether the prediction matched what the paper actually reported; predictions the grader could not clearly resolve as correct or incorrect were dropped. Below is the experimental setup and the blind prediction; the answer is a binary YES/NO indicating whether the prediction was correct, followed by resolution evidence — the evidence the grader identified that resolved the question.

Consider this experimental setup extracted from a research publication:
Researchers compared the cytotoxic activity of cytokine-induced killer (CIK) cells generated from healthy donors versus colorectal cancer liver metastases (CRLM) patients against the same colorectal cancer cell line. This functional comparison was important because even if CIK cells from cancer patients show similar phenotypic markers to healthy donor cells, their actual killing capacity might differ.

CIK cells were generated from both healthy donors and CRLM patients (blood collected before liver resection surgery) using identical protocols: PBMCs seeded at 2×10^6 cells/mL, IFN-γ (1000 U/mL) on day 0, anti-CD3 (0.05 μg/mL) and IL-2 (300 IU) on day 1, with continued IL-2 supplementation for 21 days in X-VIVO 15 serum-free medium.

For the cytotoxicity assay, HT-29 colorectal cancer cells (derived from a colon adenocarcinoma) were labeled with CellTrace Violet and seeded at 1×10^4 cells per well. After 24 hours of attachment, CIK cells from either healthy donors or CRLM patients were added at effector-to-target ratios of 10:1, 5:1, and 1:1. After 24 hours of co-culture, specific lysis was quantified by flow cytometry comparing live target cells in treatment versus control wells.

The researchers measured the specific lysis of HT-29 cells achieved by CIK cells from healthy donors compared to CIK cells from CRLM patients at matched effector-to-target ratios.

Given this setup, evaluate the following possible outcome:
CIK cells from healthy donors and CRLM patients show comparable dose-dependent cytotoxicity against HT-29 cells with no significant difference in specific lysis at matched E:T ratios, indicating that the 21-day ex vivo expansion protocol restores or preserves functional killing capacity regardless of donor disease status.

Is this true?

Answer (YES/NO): YES